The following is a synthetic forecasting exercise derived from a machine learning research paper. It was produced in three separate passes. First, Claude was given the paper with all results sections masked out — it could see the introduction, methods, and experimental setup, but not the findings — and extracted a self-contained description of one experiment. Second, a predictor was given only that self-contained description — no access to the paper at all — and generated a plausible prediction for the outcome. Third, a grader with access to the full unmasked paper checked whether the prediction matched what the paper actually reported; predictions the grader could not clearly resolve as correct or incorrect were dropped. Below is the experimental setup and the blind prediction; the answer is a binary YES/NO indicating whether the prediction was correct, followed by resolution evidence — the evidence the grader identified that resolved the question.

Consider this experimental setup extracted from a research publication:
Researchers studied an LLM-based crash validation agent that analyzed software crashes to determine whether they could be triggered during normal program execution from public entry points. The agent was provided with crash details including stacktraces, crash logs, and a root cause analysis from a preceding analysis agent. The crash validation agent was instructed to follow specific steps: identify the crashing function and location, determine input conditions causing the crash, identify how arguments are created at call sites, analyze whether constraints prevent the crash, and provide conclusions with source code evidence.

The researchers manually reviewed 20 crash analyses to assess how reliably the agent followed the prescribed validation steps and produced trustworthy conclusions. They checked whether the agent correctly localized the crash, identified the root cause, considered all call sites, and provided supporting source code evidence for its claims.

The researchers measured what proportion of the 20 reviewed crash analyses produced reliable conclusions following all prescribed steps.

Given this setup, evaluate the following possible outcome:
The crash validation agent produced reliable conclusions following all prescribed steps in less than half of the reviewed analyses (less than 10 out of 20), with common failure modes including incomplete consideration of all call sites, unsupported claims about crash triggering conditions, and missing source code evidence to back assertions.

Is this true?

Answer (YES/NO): NO